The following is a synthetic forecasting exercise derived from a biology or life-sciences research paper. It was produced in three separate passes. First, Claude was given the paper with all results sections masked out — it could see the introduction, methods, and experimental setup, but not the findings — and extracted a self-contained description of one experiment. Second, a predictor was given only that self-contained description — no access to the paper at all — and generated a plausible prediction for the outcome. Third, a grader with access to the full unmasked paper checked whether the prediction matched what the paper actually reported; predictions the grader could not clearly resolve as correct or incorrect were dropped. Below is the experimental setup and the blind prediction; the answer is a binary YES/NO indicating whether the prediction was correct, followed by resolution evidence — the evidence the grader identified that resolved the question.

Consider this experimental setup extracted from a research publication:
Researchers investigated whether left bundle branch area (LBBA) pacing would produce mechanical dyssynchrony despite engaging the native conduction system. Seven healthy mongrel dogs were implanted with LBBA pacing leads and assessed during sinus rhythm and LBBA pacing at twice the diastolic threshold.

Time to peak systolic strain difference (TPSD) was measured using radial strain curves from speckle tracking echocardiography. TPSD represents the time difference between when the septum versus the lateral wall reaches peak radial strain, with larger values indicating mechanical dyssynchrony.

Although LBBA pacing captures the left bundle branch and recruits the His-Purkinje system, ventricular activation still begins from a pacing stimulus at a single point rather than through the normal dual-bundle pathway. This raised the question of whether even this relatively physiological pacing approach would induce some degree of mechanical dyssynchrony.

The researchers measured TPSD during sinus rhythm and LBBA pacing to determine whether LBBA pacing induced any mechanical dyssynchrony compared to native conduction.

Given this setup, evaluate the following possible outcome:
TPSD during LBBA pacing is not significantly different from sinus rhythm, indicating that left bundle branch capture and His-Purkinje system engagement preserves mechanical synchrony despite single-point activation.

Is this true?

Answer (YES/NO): YES